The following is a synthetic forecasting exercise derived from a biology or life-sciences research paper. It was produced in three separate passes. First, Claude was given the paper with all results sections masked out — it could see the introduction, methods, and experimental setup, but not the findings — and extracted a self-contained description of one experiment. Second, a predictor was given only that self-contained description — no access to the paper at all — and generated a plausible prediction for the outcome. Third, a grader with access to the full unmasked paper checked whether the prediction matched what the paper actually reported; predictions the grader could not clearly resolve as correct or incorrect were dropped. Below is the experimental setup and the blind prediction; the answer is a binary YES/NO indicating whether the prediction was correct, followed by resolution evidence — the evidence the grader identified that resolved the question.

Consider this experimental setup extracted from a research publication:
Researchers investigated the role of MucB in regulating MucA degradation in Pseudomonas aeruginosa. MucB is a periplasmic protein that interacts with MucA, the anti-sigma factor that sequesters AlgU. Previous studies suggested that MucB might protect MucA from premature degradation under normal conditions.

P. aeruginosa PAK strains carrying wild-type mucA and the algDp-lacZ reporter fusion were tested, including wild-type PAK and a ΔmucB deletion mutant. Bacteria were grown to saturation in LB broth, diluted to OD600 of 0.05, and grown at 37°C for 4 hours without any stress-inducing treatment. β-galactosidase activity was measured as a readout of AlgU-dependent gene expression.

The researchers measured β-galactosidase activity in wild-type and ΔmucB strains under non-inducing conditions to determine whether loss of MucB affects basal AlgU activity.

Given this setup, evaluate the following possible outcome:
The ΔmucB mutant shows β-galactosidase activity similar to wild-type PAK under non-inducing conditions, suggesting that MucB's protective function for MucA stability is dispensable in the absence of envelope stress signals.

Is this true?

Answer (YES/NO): YES